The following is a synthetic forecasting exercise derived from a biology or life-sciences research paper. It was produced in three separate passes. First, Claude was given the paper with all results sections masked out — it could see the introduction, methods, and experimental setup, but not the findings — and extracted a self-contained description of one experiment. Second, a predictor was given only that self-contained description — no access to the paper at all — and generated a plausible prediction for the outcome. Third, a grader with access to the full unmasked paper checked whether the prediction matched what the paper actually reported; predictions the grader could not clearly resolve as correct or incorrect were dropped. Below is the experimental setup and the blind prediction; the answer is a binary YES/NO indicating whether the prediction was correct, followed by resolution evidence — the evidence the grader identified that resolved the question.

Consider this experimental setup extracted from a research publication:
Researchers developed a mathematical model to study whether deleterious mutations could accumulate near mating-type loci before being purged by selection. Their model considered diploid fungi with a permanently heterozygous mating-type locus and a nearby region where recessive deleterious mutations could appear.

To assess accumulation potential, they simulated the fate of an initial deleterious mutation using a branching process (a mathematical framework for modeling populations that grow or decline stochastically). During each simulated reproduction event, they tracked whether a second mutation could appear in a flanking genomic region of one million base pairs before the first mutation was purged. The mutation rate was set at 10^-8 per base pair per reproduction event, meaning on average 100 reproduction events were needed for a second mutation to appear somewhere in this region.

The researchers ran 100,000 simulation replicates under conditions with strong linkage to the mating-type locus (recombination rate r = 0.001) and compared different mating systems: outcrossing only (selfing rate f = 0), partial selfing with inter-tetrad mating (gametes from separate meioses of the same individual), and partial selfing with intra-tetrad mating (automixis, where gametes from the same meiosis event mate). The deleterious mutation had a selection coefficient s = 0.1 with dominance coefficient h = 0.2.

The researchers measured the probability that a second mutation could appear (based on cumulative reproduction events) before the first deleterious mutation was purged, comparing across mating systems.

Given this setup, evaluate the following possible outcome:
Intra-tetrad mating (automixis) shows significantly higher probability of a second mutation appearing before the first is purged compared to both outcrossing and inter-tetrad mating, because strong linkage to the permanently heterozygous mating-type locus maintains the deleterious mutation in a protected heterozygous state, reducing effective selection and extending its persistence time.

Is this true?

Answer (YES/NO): NO